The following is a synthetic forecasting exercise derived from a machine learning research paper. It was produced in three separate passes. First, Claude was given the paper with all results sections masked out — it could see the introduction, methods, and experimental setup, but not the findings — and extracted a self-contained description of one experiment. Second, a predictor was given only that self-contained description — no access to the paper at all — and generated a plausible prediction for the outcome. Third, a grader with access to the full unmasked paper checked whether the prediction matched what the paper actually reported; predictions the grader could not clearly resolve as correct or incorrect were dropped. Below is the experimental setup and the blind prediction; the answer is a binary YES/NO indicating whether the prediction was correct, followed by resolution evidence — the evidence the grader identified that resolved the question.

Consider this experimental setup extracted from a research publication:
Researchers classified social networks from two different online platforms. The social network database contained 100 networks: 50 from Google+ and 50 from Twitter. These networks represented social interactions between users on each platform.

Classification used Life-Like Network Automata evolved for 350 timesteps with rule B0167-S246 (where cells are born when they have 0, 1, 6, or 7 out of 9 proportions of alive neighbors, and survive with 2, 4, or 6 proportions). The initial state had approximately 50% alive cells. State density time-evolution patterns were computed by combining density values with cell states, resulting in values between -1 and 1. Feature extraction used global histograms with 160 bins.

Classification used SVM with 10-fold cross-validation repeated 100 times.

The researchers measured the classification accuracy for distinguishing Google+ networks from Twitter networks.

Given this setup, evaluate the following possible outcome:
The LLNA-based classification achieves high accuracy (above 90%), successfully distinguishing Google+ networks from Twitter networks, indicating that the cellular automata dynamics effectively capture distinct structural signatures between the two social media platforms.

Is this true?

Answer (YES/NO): YES